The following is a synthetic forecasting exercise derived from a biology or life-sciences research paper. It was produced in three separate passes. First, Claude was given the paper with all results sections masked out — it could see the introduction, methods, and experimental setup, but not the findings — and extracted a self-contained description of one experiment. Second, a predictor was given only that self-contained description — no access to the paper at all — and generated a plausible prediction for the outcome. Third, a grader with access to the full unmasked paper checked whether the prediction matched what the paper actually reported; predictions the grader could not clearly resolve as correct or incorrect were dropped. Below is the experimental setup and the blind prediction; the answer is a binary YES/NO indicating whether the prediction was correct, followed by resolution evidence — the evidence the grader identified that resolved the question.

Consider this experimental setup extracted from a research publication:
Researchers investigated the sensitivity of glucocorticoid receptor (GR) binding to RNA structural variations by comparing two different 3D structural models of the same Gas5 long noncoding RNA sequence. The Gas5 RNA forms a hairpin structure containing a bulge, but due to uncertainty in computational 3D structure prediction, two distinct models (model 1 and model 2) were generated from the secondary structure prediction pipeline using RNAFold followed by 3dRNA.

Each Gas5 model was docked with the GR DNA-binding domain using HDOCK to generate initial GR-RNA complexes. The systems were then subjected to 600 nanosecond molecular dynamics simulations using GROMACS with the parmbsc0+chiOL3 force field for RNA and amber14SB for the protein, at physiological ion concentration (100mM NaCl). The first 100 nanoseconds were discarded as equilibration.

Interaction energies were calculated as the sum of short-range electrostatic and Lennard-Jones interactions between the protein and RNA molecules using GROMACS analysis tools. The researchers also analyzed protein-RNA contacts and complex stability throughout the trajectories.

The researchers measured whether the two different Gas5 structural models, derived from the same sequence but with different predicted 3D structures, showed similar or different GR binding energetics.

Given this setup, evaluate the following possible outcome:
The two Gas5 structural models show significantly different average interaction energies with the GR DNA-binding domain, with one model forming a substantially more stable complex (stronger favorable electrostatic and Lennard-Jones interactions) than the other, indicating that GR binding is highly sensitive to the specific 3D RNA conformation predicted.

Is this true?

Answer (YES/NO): YES